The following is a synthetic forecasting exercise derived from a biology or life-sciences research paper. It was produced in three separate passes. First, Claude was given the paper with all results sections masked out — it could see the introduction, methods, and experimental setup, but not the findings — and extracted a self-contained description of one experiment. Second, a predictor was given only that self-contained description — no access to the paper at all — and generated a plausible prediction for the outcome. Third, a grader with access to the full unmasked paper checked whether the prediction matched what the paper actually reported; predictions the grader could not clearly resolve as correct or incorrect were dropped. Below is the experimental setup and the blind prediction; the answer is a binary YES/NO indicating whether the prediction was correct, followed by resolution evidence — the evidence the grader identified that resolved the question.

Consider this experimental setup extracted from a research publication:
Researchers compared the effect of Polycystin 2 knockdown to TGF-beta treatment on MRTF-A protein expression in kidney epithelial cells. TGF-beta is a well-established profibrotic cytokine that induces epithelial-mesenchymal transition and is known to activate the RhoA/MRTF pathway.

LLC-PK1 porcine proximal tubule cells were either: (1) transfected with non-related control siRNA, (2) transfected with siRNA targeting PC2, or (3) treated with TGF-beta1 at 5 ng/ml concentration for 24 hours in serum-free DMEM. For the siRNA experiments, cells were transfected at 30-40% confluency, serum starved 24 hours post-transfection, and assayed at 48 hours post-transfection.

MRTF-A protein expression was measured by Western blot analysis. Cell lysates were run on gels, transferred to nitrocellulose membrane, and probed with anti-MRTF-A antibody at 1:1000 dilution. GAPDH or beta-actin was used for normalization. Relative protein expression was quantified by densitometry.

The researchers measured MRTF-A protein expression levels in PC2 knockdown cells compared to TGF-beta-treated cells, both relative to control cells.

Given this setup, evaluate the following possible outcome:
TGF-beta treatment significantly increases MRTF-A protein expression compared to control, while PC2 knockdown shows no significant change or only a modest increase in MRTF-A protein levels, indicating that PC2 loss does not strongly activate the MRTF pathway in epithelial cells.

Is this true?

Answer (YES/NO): NO